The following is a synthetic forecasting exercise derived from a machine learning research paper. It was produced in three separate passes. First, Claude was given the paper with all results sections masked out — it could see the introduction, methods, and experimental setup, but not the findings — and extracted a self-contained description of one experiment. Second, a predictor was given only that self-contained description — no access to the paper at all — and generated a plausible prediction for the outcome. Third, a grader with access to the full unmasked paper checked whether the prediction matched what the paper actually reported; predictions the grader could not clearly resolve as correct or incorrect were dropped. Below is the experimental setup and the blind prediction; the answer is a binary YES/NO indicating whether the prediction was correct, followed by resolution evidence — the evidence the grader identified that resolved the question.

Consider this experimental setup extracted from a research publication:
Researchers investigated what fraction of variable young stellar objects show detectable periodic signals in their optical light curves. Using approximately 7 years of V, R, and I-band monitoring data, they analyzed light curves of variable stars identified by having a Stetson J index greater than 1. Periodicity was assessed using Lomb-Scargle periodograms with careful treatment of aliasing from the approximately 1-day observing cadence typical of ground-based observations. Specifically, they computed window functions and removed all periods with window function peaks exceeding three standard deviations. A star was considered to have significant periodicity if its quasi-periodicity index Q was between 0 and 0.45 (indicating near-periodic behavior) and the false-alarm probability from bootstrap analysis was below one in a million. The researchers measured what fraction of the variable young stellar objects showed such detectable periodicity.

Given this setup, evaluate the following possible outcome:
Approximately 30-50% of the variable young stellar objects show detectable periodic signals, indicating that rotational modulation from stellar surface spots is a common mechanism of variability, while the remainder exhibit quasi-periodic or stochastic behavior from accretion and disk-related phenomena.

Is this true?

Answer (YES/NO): NO